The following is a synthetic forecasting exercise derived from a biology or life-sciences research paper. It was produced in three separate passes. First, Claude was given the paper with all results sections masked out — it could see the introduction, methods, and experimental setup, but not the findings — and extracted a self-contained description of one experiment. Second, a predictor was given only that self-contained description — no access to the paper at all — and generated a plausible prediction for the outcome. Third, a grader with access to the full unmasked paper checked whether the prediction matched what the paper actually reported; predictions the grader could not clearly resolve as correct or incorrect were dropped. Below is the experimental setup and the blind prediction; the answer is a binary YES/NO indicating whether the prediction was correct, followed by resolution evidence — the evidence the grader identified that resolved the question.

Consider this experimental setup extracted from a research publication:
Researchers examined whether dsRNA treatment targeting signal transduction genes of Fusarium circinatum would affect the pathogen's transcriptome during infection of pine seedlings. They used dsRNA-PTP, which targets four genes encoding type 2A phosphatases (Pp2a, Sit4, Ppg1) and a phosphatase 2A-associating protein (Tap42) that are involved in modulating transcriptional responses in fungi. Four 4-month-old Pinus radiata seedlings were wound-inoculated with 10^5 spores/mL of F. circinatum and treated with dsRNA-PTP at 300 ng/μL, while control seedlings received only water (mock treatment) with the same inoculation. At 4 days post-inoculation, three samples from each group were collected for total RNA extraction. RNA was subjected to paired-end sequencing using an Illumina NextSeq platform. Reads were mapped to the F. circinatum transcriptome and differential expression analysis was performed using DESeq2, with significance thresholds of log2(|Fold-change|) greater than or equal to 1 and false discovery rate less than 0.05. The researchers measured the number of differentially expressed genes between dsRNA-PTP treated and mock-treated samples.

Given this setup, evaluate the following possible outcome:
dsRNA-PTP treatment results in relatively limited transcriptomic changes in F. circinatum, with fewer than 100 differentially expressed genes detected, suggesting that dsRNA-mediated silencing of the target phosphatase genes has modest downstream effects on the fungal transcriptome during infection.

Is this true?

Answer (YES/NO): YES